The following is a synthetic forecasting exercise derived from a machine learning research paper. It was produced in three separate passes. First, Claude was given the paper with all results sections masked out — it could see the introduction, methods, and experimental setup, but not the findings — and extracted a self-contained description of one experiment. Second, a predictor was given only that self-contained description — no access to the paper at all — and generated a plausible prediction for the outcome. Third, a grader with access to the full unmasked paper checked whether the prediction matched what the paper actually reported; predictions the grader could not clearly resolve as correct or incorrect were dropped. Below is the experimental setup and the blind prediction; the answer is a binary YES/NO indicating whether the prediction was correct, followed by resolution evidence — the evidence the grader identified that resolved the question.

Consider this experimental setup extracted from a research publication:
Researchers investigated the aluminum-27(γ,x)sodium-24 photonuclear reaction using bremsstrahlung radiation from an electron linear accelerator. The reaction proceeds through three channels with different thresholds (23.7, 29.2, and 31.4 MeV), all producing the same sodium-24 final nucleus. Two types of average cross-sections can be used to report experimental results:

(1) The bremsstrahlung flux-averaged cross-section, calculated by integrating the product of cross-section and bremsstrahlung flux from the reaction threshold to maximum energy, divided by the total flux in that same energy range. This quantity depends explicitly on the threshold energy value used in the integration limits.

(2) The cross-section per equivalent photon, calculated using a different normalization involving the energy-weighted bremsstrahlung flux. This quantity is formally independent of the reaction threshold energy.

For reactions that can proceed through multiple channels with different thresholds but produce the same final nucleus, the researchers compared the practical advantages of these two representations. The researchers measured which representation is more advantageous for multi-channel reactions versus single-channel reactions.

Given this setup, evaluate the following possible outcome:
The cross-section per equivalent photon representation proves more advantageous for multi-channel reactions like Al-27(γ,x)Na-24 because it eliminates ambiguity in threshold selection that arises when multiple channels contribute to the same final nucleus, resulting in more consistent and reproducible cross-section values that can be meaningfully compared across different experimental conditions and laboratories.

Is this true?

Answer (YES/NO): YES